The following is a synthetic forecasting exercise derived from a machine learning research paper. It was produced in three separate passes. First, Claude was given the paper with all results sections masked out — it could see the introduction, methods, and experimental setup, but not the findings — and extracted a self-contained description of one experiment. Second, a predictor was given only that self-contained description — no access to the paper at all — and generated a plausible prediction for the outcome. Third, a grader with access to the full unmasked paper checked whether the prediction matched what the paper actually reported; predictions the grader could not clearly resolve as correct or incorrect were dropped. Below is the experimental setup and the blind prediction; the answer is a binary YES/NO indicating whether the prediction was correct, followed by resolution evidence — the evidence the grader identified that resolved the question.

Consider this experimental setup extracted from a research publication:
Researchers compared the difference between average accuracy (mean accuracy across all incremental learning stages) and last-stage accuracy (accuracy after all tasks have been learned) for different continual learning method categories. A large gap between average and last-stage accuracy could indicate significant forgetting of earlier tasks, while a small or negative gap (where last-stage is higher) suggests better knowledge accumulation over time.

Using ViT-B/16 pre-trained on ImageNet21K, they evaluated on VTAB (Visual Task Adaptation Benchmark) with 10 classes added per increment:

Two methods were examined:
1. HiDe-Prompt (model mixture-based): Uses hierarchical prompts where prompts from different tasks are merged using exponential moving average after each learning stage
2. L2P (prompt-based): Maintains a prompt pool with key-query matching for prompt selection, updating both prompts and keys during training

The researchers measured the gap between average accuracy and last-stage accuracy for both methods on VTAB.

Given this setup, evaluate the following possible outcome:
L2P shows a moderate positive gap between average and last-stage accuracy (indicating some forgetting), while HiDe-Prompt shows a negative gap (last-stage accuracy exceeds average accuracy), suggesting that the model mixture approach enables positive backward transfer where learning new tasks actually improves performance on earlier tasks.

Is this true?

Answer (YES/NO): NO